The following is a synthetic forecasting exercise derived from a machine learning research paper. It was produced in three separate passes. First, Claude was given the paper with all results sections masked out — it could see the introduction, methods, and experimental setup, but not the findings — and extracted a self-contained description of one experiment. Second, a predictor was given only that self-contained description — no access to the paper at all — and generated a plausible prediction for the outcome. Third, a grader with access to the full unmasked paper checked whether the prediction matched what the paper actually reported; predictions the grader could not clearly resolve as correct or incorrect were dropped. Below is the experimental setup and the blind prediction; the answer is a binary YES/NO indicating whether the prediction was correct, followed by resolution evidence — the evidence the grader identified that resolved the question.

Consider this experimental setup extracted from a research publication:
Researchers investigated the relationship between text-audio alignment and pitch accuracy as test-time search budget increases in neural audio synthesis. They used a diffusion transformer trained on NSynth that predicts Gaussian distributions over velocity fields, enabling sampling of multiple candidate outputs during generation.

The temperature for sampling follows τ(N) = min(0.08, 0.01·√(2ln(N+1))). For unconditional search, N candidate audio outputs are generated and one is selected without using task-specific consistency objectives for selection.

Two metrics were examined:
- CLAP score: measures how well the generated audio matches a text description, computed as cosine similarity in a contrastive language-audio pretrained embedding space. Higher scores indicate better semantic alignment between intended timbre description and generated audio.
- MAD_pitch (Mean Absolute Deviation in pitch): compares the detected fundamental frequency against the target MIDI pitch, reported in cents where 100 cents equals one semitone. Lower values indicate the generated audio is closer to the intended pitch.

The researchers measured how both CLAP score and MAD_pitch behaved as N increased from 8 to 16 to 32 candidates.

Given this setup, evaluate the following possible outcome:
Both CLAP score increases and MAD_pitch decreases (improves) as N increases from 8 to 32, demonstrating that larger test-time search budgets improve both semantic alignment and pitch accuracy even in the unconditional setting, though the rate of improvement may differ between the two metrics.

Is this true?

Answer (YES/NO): NO